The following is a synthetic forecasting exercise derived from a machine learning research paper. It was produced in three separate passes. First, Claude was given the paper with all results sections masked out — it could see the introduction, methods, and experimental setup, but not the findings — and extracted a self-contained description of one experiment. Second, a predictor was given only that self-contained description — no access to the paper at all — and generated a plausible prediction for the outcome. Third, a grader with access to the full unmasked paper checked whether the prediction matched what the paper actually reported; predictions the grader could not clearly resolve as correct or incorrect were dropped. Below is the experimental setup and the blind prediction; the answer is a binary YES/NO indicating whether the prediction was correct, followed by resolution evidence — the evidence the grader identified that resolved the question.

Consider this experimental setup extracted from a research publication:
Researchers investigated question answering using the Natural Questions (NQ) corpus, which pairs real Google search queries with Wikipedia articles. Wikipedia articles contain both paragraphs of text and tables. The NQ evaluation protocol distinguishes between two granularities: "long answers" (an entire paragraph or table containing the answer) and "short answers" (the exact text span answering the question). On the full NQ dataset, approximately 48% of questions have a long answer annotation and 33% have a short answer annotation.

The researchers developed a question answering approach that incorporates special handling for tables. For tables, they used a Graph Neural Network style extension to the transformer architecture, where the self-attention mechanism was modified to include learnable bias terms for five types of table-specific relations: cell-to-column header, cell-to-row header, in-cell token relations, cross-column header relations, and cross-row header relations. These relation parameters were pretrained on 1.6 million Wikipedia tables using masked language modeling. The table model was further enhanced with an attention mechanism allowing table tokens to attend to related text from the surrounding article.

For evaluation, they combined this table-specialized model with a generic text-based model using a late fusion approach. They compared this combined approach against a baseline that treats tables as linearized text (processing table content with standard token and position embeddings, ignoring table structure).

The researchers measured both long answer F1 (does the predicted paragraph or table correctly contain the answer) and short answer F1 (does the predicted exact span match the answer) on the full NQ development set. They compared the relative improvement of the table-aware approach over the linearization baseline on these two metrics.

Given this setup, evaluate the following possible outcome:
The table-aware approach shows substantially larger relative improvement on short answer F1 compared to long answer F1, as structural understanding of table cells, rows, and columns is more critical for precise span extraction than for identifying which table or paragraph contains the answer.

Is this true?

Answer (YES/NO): YES